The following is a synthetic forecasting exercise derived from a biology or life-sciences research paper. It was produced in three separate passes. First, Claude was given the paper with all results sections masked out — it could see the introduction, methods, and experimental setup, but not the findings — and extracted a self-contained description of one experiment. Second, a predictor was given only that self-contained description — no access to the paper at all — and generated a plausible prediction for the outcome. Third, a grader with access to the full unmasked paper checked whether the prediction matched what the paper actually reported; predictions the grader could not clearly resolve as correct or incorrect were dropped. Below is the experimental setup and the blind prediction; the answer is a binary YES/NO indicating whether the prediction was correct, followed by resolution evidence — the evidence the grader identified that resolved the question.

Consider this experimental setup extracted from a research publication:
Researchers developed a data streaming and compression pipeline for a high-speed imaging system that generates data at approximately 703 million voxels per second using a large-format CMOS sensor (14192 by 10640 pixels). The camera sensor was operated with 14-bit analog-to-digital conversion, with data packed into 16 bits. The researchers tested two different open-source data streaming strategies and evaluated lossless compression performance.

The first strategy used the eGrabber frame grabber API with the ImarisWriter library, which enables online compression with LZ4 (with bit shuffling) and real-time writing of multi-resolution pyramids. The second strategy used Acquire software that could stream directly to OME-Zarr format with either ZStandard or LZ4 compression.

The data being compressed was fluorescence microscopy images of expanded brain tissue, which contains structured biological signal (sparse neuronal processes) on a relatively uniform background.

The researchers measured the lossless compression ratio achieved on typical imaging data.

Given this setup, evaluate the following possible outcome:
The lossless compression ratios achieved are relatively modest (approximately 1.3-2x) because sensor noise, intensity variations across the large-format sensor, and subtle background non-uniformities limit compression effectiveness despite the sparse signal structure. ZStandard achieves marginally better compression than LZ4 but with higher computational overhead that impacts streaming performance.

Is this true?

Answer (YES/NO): NO